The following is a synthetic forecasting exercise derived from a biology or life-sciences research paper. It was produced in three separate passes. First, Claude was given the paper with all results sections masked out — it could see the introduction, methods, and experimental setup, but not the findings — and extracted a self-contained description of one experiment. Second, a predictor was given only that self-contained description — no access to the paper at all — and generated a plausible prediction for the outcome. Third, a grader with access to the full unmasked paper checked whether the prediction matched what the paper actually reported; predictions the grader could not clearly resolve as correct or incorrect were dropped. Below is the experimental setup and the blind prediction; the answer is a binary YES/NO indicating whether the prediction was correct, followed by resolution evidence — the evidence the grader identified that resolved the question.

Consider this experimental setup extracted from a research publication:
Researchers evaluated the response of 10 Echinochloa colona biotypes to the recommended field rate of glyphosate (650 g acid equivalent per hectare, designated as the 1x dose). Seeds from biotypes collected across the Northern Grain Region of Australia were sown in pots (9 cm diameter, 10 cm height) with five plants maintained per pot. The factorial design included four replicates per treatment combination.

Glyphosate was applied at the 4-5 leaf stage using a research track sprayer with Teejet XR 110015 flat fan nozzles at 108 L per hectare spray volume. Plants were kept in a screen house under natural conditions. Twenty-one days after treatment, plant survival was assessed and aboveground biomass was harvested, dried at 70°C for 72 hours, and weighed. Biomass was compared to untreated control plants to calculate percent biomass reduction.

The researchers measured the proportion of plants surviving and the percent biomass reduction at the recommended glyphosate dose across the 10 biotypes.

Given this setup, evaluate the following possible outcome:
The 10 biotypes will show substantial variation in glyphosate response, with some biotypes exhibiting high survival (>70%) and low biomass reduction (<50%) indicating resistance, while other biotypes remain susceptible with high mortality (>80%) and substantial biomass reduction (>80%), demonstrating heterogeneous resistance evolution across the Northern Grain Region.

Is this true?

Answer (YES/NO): YES